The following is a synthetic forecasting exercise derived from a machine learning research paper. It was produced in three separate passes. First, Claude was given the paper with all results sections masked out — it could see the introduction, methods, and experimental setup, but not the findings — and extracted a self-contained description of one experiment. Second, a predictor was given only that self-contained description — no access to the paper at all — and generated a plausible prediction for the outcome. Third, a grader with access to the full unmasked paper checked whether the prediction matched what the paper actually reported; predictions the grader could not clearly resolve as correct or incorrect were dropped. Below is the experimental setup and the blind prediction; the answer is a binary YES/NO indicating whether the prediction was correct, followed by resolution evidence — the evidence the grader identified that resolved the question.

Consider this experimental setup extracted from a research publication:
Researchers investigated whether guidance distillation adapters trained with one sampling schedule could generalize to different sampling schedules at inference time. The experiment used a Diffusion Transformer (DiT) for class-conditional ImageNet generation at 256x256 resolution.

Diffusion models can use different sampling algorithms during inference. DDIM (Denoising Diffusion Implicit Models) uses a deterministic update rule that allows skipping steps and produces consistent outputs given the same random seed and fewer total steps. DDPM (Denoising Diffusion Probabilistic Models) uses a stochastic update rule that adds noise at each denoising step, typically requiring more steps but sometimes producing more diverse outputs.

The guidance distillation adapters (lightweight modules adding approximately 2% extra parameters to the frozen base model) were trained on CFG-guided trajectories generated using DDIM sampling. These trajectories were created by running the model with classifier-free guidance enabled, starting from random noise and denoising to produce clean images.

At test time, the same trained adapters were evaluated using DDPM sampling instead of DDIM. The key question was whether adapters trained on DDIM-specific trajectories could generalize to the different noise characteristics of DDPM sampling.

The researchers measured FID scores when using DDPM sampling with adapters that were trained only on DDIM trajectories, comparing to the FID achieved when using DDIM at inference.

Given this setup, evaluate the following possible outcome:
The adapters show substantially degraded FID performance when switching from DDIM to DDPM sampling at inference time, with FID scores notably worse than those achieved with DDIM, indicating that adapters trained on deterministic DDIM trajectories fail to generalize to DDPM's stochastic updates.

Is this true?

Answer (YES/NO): NO